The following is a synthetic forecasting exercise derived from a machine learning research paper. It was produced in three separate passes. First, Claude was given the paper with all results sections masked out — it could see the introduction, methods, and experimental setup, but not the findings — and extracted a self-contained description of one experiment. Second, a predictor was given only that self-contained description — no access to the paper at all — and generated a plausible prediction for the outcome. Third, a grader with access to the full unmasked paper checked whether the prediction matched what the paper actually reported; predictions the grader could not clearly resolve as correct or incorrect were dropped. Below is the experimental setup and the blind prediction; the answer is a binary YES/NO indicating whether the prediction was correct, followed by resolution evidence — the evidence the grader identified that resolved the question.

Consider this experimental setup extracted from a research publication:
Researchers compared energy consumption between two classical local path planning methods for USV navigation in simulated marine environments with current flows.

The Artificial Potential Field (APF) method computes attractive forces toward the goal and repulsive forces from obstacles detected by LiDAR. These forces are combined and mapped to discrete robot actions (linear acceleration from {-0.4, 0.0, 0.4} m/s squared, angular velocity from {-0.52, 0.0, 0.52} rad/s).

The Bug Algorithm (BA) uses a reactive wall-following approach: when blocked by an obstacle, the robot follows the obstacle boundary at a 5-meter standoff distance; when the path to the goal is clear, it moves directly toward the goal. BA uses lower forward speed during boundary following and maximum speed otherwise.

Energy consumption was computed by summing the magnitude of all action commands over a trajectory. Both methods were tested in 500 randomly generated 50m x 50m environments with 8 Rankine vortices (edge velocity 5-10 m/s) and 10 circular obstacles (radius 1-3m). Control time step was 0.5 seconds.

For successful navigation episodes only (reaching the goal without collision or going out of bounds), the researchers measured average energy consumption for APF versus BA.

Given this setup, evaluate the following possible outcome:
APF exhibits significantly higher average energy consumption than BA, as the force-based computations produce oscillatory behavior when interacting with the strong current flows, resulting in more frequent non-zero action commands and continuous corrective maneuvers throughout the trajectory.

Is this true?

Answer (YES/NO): YES